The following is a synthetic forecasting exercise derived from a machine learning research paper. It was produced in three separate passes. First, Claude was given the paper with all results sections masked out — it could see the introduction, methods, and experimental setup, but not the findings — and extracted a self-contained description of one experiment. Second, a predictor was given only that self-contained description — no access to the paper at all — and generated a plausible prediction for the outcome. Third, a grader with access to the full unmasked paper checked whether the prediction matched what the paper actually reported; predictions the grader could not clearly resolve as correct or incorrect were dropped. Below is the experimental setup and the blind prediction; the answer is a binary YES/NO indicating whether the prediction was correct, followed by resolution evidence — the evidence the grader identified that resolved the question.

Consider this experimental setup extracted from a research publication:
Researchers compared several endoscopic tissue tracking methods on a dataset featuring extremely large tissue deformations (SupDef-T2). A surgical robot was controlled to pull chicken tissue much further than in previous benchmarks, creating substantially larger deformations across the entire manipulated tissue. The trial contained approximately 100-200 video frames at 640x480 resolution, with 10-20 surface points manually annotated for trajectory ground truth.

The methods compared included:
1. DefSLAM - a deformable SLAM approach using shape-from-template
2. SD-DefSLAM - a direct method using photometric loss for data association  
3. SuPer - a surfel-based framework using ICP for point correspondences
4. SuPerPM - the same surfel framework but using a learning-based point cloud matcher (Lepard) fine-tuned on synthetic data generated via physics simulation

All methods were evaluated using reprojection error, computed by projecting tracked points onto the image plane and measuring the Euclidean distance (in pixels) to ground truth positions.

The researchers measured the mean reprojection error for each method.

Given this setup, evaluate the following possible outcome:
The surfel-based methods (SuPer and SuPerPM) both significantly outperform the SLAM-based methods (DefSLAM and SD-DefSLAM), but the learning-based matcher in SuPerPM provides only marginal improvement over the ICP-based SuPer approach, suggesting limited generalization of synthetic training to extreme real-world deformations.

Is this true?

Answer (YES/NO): NO